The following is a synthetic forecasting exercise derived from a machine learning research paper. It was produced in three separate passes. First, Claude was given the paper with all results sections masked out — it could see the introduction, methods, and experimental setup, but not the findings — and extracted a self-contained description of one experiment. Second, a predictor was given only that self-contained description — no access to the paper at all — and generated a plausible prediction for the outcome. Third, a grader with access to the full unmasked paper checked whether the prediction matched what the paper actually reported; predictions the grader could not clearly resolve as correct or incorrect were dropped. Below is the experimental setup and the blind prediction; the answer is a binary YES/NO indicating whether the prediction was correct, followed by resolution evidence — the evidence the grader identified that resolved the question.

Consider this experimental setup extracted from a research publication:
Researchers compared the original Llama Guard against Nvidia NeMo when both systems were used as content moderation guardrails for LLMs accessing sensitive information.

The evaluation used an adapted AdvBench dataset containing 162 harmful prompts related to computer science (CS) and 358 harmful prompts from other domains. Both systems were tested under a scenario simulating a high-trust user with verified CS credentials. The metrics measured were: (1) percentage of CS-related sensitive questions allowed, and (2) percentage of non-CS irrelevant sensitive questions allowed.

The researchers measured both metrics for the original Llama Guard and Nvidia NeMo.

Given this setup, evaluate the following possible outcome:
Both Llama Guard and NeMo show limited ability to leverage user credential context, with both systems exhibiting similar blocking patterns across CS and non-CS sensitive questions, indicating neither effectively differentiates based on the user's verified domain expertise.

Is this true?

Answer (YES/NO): YES